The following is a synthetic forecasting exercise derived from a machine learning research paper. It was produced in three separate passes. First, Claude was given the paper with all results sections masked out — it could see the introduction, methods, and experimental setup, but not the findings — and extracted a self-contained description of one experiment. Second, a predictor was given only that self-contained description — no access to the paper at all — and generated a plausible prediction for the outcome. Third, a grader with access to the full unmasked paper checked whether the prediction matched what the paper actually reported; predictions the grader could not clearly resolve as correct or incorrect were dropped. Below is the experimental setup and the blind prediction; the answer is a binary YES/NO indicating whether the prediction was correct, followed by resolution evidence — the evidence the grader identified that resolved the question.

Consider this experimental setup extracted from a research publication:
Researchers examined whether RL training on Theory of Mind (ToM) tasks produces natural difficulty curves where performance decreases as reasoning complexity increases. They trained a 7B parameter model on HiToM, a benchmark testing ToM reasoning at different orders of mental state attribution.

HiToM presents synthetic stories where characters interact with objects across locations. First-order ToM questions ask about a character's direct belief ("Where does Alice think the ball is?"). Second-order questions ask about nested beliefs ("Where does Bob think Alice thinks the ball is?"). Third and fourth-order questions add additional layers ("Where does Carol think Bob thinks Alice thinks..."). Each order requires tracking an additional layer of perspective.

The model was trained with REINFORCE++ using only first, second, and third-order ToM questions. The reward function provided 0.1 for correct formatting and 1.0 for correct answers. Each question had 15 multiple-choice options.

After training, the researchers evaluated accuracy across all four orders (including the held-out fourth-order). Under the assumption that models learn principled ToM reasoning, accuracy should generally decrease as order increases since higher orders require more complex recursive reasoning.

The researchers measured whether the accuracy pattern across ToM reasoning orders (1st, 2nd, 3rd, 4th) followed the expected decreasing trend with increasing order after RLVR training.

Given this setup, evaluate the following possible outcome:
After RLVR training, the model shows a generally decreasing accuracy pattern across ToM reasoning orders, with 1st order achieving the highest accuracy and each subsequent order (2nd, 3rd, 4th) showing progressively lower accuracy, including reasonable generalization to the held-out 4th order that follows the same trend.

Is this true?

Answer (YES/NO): NO